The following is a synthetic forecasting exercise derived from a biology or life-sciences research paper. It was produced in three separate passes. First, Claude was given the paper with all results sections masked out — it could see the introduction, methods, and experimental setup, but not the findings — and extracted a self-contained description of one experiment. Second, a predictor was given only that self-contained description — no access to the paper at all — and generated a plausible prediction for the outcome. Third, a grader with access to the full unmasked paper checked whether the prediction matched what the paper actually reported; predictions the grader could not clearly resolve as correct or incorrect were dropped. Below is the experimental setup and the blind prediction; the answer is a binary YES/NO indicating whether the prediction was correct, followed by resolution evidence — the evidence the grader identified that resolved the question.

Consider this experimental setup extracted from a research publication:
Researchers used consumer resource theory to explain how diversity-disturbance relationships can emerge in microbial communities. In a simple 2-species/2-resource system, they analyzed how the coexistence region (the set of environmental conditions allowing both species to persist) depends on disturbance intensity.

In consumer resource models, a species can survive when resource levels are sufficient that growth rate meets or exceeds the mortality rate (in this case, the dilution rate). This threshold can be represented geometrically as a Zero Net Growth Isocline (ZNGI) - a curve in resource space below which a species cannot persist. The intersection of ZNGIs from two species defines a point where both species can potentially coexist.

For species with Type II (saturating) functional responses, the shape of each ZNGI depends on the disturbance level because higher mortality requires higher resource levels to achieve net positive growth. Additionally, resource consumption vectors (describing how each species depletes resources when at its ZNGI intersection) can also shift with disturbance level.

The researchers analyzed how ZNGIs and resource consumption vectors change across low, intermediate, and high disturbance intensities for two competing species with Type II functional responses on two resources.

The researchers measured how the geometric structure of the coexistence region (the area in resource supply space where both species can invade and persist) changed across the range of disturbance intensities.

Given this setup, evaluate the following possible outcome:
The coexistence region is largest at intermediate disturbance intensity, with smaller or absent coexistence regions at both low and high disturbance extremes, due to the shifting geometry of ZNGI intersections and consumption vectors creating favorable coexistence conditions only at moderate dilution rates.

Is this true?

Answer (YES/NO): NO